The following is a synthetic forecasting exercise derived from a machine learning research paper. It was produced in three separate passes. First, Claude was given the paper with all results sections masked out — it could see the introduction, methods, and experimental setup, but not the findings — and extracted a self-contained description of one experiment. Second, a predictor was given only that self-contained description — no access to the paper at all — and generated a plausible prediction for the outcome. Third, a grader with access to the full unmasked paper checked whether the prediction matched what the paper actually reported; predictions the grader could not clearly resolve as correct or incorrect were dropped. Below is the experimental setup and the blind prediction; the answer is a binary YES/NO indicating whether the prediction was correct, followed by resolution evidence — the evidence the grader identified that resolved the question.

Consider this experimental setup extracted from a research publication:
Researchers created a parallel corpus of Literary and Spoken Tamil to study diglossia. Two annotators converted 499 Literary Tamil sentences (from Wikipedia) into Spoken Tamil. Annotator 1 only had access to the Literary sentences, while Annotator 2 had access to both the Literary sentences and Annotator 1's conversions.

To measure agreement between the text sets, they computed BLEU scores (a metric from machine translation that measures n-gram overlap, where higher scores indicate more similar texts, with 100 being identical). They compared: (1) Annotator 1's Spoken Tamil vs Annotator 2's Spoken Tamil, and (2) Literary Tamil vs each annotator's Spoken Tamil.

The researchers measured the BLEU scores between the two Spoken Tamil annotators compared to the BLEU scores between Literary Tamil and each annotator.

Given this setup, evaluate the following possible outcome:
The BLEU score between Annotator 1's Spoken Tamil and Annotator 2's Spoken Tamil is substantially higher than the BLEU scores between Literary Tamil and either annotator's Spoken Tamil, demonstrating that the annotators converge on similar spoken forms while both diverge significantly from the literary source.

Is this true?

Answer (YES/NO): YES